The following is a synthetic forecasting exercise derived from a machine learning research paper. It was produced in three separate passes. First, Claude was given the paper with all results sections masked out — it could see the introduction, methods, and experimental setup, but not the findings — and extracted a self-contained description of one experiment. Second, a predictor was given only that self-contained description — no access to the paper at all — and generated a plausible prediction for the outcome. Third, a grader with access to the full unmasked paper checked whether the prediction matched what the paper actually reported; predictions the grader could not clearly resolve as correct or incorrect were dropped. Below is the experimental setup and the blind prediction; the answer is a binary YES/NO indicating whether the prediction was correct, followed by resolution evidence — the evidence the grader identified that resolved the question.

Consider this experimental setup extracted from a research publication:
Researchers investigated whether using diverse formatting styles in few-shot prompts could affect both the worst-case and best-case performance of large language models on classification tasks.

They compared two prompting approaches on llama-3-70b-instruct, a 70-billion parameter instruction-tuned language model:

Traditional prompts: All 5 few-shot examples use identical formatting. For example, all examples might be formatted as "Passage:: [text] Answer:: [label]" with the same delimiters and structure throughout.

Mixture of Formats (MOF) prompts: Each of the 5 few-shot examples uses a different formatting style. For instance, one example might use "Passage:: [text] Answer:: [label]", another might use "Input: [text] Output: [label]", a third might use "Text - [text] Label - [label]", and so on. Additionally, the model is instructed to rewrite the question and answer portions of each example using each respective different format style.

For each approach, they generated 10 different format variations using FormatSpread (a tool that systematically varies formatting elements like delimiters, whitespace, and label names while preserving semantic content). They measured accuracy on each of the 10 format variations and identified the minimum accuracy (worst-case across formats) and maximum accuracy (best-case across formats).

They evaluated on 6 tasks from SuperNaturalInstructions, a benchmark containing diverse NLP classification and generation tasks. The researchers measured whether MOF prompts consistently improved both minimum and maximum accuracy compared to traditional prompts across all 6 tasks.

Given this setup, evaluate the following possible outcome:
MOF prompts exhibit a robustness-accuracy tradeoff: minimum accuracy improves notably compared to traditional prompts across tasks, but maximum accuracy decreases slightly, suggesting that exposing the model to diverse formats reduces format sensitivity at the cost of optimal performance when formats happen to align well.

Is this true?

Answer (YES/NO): NO